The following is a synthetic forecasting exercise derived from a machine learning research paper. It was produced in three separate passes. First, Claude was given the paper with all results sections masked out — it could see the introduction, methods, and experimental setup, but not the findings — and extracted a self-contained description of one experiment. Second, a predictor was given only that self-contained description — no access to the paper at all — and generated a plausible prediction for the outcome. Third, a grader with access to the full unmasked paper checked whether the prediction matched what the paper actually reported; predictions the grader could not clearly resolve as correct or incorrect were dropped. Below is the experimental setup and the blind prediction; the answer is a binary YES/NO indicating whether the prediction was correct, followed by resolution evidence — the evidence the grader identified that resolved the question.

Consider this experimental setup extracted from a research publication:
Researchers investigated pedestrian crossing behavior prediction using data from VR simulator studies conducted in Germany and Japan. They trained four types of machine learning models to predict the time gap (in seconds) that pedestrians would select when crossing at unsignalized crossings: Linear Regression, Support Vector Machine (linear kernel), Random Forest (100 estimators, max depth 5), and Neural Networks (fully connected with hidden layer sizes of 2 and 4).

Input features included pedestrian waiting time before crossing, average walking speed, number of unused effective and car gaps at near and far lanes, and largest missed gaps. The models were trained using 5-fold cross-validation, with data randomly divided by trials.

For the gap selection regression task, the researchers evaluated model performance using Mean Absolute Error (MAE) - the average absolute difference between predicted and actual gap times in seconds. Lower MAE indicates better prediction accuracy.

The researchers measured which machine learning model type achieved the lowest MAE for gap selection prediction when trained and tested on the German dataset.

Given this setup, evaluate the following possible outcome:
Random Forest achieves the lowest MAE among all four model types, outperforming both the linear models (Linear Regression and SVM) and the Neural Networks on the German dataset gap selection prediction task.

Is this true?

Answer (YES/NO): NO